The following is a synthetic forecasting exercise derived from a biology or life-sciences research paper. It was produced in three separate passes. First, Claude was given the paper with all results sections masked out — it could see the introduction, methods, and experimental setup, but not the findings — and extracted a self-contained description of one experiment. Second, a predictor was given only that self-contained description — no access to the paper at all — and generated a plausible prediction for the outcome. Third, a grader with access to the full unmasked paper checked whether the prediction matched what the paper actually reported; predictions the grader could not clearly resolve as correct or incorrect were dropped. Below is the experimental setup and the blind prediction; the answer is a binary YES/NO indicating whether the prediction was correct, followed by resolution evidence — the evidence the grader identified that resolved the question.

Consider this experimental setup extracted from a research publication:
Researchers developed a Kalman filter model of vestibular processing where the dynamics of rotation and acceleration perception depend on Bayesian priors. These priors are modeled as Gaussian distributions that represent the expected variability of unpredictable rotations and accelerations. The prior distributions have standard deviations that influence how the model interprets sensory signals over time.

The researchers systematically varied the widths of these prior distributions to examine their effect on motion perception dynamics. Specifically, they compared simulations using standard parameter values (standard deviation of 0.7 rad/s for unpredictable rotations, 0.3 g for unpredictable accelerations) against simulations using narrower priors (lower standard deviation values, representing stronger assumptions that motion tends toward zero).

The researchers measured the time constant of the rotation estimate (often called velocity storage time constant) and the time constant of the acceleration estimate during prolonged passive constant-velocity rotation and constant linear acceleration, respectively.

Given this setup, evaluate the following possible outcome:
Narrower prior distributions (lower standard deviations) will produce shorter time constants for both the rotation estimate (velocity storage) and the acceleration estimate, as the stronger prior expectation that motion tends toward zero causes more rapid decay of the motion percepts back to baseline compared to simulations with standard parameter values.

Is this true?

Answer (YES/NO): YES